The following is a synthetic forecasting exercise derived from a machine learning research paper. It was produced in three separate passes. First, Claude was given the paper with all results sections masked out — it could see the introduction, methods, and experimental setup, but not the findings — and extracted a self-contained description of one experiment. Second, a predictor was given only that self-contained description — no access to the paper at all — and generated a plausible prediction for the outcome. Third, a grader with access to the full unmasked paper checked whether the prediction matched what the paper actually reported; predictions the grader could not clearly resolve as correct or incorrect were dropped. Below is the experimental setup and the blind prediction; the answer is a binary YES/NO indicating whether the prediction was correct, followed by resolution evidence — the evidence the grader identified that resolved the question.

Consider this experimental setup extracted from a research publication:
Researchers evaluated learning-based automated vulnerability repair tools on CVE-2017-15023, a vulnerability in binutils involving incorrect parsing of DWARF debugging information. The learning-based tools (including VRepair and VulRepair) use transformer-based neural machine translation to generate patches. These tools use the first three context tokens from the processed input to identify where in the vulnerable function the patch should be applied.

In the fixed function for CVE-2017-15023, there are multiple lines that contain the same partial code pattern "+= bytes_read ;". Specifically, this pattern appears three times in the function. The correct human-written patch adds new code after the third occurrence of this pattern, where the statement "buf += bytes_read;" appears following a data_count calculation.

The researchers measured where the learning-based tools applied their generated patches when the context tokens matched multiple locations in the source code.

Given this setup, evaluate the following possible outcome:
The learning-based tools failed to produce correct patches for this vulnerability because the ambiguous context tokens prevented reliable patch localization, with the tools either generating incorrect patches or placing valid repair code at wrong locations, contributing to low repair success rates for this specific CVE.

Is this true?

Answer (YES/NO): YES